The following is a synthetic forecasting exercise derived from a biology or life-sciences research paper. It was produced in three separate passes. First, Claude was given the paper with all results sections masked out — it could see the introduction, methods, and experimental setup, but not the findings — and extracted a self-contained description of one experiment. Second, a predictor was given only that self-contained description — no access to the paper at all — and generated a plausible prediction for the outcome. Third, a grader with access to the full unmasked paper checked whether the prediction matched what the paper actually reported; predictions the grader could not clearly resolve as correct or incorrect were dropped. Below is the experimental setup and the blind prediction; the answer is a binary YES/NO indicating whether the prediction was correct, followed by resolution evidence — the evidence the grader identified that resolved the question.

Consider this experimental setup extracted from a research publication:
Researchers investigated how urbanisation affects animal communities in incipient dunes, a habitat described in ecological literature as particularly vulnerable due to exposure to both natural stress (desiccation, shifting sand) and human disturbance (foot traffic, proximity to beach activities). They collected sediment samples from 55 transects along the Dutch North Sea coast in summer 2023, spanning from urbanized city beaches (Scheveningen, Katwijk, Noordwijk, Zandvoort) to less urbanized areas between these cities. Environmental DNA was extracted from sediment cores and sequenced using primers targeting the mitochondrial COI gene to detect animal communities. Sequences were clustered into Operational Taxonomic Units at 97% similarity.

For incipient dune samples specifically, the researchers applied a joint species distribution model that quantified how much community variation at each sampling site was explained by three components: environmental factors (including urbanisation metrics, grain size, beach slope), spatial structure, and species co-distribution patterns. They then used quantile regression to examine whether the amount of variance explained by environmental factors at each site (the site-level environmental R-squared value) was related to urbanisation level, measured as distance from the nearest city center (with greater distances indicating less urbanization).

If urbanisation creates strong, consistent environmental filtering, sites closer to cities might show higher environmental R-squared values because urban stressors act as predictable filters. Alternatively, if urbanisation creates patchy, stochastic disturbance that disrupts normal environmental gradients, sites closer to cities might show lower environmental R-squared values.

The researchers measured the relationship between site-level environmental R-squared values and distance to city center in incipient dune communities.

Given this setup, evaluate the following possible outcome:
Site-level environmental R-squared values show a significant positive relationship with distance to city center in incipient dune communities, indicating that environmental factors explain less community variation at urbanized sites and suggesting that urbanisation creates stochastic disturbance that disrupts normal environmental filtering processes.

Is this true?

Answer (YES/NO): YES